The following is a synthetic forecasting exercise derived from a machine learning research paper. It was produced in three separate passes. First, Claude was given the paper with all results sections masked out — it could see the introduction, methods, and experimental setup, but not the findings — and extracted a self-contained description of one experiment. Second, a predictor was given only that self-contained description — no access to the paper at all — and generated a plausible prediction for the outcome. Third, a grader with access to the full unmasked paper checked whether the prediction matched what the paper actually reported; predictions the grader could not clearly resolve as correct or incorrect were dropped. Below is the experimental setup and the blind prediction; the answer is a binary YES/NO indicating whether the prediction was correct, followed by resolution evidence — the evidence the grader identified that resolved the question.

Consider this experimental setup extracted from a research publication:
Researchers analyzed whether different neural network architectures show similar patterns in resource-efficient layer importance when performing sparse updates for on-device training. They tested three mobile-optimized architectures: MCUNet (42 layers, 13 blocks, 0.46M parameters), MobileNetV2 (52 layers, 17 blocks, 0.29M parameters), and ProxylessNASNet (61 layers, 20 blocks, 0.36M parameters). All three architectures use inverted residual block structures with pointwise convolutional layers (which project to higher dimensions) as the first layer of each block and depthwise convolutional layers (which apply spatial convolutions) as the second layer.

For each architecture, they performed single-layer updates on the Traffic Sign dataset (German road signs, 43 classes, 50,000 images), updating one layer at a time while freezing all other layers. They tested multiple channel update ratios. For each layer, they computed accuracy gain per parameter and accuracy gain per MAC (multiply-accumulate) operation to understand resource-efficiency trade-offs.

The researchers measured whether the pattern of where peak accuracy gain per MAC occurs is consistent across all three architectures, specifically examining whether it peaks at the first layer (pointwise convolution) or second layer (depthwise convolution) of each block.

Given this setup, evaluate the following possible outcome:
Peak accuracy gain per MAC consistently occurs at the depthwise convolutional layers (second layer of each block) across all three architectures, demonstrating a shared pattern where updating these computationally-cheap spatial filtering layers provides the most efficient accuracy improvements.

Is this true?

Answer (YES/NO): NO